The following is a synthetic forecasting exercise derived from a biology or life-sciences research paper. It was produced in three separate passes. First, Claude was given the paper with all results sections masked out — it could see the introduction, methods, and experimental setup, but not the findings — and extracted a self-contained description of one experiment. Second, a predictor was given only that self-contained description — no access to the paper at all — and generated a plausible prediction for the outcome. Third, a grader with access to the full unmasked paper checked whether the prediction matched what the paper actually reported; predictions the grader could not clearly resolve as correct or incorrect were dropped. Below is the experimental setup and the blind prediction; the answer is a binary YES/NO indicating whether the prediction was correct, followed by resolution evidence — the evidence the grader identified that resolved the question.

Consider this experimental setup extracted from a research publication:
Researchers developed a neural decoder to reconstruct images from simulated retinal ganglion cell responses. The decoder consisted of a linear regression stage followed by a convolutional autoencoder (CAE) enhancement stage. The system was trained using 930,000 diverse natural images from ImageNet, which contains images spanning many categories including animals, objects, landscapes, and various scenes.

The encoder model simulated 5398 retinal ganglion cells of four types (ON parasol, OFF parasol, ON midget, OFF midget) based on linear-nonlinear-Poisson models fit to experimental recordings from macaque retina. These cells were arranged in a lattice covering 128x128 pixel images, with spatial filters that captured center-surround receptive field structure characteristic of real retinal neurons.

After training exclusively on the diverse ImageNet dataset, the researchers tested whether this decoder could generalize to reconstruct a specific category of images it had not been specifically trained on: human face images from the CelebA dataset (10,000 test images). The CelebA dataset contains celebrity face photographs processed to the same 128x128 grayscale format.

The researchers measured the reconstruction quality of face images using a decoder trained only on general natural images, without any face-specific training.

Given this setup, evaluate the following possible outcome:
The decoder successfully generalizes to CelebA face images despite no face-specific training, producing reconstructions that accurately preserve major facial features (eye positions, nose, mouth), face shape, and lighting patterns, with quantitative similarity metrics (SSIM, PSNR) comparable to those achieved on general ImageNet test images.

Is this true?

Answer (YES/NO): NO